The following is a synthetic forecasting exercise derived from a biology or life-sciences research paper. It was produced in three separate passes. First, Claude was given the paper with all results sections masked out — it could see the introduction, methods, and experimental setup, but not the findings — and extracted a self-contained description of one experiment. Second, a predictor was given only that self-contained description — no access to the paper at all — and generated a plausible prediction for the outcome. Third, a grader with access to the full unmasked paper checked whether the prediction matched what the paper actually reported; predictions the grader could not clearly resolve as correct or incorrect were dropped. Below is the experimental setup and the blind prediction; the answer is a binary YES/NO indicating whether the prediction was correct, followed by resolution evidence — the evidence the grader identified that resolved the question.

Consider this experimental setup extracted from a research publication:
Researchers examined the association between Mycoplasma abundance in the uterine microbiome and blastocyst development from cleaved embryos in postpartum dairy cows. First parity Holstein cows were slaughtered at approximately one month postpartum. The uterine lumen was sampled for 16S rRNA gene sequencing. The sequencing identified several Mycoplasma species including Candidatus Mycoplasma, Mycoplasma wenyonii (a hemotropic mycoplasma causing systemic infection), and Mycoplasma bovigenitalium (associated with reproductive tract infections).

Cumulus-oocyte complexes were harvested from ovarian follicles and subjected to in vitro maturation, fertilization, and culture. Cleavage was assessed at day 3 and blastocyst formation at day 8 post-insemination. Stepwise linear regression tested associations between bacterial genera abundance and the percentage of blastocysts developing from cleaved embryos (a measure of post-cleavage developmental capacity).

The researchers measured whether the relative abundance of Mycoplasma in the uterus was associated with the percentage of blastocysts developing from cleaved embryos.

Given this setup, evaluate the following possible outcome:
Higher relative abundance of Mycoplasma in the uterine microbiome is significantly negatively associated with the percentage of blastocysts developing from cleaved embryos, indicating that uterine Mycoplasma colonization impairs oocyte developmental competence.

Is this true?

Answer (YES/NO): YES